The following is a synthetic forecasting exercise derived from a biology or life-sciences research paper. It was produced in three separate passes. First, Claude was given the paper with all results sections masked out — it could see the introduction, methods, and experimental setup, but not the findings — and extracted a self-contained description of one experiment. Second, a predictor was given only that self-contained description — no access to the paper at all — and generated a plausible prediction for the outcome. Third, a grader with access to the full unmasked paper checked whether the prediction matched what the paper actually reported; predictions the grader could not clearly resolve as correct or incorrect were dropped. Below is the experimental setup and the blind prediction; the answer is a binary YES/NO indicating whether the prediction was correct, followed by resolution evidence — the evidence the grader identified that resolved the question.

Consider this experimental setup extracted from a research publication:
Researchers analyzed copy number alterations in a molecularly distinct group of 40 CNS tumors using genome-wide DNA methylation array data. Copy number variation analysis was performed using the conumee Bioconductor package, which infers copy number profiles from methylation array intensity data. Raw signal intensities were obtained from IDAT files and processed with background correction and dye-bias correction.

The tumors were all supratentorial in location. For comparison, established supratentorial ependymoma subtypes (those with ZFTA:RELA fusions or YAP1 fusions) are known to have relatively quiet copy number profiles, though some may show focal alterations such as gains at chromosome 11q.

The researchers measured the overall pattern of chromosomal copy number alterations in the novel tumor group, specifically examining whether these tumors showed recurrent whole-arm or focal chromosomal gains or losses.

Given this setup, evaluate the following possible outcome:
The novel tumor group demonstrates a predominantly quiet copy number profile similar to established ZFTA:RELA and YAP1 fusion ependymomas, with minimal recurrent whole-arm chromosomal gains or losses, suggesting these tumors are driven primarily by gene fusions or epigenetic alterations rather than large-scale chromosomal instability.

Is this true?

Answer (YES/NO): NO